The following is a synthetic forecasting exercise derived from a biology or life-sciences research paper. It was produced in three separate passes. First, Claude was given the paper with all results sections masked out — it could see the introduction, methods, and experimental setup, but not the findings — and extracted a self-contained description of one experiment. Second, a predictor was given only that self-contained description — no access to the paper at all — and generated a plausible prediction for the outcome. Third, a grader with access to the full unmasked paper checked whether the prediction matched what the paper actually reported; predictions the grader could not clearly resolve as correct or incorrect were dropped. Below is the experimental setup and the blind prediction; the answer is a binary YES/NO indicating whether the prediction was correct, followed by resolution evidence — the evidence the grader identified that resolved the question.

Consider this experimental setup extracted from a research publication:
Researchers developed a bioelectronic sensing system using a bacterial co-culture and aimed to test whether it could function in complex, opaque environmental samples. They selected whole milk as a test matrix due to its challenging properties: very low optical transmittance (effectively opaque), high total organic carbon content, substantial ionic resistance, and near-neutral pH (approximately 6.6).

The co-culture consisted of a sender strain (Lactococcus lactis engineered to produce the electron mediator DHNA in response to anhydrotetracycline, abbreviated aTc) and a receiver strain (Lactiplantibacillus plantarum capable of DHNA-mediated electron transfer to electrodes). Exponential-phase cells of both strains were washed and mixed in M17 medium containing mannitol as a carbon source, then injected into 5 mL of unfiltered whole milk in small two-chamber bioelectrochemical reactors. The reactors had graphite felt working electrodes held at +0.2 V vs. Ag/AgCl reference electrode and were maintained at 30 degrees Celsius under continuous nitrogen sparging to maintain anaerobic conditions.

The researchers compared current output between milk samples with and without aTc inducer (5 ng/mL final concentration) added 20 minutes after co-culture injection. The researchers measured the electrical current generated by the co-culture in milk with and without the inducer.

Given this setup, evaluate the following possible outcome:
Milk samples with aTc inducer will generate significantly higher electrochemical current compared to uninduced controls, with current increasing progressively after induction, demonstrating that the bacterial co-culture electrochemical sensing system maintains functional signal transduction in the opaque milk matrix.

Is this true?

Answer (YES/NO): YES